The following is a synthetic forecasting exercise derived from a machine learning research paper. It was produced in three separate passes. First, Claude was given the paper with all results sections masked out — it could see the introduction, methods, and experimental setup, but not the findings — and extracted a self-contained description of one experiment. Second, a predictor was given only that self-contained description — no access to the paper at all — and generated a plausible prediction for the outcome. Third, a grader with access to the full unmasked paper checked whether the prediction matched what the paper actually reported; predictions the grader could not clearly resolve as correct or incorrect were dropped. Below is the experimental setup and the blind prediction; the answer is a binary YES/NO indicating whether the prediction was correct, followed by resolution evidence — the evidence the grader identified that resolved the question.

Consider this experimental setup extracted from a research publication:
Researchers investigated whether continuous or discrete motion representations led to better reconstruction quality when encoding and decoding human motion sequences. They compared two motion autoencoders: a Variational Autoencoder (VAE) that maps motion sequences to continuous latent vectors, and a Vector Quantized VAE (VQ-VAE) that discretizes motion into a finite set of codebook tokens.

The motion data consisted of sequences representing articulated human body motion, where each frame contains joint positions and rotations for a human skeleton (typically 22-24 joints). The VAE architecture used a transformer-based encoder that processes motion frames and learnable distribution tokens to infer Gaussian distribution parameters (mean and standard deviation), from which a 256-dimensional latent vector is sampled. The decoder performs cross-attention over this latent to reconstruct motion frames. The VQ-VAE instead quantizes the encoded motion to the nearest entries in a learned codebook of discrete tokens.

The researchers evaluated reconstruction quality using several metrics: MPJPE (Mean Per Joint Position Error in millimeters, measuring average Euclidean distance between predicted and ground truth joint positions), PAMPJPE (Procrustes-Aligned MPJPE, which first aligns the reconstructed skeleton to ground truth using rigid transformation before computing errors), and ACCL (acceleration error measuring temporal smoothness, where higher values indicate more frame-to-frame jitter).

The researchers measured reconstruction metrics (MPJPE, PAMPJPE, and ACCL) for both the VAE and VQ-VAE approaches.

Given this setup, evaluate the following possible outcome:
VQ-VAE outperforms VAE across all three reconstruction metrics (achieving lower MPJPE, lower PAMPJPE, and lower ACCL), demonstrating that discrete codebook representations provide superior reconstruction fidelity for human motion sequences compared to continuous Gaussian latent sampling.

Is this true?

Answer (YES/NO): NO